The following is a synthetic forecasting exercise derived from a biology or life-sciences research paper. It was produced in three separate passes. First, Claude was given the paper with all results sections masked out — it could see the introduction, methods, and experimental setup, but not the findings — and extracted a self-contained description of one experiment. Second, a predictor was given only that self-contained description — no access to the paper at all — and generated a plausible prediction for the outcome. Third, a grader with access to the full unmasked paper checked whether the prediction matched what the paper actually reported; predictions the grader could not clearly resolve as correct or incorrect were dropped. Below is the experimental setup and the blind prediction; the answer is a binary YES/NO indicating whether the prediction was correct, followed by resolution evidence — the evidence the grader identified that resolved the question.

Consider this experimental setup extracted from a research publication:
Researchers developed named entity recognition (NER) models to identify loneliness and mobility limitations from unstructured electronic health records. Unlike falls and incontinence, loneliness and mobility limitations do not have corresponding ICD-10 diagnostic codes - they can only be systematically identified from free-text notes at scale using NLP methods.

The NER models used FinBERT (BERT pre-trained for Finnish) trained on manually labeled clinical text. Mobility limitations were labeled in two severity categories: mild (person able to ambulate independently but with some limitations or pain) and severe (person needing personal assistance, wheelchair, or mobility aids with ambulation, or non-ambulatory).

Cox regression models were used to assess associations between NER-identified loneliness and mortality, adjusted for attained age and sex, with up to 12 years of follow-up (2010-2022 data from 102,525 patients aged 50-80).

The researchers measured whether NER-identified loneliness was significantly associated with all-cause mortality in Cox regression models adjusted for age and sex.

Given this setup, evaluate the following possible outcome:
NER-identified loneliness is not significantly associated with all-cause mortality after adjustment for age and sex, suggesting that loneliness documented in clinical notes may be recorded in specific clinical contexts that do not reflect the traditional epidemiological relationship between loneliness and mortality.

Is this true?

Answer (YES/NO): YES